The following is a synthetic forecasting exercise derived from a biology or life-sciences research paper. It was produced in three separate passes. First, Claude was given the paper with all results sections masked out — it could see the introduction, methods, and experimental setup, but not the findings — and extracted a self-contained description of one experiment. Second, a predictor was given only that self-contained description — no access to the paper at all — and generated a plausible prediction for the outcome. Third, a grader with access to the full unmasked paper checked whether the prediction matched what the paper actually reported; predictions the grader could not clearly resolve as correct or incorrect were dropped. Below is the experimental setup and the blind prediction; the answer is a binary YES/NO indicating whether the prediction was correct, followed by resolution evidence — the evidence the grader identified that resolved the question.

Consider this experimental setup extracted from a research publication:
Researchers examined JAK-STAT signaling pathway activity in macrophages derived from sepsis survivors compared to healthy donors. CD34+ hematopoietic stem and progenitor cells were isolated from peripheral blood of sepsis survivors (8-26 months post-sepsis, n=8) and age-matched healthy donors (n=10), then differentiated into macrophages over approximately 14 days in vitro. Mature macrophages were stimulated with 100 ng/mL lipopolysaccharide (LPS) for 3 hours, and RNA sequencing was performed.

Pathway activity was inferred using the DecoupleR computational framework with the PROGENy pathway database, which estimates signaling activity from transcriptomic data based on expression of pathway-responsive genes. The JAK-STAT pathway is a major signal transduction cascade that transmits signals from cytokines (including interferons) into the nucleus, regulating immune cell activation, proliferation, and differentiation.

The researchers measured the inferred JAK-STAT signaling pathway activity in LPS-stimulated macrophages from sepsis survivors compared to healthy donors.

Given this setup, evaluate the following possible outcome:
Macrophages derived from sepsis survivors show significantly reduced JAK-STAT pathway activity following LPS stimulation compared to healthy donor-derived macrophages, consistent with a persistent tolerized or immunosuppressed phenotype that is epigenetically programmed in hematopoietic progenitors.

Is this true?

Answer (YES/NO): NO